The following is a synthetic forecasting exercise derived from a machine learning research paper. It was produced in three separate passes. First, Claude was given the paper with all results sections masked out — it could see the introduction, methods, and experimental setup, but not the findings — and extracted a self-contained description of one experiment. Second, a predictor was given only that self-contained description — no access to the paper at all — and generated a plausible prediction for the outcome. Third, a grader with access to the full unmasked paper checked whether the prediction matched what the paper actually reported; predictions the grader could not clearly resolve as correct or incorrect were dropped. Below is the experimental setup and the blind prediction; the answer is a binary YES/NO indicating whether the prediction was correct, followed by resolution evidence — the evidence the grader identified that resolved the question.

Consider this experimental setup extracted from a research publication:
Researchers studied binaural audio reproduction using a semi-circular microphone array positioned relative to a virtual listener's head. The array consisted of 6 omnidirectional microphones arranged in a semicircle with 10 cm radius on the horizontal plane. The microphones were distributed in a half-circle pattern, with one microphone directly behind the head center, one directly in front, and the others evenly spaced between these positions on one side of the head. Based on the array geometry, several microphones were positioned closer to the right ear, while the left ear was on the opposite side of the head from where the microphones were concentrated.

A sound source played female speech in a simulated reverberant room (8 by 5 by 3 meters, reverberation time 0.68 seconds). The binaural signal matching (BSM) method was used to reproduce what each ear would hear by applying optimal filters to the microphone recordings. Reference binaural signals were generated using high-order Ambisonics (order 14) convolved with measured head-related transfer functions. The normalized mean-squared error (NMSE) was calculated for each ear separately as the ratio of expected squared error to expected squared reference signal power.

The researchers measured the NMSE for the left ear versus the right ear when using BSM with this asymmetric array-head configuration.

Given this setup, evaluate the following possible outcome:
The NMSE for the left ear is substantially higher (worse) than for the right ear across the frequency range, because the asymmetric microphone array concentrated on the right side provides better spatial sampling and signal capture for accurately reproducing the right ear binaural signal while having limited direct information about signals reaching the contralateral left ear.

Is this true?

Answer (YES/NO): NO